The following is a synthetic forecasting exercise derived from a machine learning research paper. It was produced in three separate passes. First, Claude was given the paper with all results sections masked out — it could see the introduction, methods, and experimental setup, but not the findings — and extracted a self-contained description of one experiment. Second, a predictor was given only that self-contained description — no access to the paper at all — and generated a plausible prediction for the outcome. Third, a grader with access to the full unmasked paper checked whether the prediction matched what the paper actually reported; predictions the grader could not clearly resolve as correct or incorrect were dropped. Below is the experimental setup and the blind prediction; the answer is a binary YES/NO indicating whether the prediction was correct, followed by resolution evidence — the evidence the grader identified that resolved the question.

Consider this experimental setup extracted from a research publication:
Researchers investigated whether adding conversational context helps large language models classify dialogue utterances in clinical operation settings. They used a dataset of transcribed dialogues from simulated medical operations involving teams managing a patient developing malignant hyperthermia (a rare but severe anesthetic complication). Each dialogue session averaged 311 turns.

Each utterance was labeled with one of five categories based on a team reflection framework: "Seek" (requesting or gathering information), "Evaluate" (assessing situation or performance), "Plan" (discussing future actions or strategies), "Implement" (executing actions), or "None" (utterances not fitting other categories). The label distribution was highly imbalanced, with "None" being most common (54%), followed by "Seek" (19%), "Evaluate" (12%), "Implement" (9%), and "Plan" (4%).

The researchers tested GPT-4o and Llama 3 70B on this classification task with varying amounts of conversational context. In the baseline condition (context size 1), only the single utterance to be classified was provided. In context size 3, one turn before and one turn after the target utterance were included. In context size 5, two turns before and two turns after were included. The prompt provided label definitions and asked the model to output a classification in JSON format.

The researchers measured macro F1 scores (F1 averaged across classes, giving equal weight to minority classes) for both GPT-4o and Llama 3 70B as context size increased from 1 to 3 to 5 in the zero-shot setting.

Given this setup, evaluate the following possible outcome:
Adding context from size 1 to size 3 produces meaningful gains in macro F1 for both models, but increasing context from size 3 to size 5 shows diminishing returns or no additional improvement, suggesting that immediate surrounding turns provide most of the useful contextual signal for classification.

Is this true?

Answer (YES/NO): NO